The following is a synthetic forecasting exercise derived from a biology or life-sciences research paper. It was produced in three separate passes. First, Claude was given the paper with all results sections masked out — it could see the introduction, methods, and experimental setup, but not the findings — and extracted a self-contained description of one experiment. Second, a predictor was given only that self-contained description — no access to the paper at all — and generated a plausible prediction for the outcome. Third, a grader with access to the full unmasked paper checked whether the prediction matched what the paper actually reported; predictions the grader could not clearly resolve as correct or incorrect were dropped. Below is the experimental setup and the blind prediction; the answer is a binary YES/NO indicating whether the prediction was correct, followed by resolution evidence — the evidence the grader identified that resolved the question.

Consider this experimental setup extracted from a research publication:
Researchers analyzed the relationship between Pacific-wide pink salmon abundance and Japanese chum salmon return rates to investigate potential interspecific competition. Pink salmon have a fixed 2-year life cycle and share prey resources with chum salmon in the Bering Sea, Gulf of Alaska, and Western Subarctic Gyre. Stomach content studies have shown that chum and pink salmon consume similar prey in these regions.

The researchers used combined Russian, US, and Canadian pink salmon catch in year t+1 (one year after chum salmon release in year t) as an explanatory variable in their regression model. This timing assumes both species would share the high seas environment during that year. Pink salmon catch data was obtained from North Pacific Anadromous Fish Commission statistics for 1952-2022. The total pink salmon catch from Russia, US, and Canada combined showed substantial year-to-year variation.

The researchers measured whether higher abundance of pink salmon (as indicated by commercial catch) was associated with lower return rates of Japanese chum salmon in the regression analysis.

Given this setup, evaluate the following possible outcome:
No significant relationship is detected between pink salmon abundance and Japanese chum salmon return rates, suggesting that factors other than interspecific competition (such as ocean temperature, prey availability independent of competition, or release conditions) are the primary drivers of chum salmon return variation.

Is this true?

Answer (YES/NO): YES